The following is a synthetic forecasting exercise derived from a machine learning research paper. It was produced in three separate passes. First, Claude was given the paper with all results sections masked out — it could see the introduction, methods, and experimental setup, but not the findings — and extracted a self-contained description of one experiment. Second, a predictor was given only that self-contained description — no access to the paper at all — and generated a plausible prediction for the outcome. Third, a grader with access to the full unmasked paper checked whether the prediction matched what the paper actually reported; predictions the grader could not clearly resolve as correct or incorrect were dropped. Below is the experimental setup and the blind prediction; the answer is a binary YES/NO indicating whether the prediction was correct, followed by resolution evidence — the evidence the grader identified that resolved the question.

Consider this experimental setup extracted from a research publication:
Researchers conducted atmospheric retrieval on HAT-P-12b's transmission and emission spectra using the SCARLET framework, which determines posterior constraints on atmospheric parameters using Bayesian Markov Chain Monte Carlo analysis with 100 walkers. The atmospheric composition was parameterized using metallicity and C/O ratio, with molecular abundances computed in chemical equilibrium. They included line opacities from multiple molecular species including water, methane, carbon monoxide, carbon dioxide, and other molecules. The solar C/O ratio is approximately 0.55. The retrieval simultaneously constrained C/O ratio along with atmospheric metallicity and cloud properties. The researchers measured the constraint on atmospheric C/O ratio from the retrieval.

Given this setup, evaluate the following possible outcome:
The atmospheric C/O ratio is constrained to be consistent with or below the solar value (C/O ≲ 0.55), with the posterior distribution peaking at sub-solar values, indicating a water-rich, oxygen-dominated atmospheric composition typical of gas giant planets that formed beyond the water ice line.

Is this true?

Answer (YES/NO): YES